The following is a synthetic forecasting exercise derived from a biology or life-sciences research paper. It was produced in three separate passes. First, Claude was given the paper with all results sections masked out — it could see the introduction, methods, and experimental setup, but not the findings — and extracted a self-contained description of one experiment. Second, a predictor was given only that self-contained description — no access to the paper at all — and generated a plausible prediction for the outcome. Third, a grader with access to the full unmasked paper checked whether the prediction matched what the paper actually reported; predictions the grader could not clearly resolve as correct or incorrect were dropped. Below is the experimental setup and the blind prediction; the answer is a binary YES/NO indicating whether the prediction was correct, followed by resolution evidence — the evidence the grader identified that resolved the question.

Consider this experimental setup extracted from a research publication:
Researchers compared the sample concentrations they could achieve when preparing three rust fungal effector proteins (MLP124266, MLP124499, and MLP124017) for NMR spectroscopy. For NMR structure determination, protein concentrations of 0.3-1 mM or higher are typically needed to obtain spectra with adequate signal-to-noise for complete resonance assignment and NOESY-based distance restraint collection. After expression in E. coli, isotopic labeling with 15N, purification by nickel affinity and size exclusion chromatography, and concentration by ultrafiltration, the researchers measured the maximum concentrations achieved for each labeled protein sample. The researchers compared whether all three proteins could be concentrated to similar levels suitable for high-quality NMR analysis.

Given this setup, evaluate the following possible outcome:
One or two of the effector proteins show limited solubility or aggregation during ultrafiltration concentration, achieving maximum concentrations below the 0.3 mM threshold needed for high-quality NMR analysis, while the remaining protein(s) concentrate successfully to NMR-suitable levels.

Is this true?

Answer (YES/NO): YES